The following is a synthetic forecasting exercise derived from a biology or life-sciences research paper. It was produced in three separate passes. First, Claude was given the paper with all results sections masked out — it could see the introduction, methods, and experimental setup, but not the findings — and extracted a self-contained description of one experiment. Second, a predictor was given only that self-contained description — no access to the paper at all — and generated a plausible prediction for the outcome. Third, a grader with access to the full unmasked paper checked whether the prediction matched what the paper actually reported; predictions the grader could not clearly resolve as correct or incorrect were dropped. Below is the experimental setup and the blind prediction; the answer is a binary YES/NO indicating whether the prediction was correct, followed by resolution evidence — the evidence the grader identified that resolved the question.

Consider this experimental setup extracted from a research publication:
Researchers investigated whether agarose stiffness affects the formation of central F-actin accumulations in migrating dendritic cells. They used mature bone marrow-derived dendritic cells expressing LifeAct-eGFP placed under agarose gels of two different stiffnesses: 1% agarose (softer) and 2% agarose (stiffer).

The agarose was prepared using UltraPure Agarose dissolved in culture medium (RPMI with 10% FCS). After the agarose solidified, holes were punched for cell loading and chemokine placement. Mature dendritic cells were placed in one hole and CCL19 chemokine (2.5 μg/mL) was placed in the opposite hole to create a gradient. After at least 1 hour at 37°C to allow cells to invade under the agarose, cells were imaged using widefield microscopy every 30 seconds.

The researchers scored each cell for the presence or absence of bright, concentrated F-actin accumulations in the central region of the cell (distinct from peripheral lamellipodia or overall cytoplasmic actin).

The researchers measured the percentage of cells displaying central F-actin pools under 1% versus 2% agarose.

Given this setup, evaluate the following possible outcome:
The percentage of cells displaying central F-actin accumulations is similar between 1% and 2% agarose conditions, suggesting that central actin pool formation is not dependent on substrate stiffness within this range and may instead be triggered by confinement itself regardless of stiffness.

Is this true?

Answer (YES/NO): YES